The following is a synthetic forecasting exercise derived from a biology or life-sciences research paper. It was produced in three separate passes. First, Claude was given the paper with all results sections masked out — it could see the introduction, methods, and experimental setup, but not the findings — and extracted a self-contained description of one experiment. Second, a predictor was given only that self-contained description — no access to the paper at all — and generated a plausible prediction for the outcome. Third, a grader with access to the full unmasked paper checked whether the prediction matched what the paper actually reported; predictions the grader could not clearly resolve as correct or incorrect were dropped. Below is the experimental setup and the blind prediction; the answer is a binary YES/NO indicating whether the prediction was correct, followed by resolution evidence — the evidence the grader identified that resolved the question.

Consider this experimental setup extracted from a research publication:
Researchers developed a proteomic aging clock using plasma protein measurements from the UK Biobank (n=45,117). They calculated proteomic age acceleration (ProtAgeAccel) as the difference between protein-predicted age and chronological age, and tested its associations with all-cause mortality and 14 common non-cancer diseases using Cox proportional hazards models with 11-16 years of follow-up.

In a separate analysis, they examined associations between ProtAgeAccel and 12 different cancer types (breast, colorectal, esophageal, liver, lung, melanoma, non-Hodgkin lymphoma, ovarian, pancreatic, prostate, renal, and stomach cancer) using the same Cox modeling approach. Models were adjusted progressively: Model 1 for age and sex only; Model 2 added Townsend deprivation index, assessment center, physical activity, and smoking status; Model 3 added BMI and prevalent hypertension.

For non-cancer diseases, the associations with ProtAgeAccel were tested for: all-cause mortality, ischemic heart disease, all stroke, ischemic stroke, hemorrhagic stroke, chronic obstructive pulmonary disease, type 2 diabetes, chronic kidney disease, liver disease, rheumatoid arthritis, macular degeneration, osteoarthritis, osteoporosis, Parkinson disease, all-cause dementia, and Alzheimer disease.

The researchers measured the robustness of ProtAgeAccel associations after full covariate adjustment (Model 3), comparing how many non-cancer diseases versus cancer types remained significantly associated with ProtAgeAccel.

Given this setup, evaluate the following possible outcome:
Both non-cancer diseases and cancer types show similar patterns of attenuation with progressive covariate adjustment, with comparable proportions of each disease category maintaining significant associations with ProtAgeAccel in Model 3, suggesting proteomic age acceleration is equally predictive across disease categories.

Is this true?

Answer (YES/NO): NO